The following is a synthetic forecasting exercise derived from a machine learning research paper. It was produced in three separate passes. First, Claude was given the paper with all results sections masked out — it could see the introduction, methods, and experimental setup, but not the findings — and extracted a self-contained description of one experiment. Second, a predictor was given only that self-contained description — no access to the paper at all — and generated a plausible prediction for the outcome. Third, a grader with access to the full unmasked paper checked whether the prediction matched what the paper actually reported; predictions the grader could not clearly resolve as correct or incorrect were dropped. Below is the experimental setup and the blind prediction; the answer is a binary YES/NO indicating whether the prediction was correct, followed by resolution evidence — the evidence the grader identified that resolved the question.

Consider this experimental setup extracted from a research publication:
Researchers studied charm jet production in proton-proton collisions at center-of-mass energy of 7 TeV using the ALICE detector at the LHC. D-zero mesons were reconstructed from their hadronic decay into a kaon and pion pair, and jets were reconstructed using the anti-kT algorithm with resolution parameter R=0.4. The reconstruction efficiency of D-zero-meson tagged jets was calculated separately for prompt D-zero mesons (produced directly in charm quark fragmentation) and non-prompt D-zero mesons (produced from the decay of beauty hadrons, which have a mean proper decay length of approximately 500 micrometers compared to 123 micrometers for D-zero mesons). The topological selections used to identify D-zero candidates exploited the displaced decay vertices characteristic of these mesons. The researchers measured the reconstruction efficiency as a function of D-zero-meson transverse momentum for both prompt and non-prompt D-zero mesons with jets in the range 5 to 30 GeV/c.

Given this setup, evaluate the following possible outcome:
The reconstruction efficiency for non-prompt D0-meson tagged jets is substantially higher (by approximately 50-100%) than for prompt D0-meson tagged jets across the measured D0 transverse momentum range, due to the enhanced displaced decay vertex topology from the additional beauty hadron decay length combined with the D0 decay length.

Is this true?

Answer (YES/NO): NO